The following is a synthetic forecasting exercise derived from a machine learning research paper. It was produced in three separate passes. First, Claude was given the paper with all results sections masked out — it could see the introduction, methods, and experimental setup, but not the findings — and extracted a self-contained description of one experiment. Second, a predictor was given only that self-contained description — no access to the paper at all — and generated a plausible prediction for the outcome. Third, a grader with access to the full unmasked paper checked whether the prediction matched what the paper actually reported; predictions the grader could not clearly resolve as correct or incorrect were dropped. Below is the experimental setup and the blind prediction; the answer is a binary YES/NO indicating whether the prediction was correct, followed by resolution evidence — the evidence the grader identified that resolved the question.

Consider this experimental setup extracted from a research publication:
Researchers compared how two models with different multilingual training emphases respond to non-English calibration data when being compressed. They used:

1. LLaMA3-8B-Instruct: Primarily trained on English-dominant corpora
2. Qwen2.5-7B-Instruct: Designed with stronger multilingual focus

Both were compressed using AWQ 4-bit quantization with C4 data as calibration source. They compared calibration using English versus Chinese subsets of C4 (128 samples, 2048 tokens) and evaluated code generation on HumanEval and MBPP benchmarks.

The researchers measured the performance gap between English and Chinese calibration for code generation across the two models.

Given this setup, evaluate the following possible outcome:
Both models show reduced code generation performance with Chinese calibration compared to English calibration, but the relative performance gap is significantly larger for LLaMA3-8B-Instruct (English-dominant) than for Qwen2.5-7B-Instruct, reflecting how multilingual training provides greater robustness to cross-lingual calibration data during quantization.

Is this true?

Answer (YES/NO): YES